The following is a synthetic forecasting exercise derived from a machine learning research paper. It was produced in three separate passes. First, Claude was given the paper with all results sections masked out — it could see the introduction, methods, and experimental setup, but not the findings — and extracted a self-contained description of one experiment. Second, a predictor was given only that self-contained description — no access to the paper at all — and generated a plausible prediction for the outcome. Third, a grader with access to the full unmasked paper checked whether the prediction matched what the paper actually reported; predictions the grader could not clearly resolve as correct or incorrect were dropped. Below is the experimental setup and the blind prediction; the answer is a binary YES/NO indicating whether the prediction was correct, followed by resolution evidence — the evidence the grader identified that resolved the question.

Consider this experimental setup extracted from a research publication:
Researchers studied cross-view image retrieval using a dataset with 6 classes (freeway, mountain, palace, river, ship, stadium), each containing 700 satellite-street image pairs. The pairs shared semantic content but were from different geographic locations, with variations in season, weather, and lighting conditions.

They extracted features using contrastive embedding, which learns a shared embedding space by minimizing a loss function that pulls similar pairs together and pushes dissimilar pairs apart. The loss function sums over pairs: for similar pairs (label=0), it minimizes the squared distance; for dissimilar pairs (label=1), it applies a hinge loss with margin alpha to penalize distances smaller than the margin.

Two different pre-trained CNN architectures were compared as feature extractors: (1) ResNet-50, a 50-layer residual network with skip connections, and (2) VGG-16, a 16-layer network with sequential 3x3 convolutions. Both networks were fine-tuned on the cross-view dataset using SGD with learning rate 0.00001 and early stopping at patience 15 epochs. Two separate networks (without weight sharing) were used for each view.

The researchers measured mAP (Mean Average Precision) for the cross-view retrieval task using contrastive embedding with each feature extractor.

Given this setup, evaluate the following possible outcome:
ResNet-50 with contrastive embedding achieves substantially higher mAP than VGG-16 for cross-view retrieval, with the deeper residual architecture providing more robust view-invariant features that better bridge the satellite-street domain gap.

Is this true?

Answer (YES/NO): YES